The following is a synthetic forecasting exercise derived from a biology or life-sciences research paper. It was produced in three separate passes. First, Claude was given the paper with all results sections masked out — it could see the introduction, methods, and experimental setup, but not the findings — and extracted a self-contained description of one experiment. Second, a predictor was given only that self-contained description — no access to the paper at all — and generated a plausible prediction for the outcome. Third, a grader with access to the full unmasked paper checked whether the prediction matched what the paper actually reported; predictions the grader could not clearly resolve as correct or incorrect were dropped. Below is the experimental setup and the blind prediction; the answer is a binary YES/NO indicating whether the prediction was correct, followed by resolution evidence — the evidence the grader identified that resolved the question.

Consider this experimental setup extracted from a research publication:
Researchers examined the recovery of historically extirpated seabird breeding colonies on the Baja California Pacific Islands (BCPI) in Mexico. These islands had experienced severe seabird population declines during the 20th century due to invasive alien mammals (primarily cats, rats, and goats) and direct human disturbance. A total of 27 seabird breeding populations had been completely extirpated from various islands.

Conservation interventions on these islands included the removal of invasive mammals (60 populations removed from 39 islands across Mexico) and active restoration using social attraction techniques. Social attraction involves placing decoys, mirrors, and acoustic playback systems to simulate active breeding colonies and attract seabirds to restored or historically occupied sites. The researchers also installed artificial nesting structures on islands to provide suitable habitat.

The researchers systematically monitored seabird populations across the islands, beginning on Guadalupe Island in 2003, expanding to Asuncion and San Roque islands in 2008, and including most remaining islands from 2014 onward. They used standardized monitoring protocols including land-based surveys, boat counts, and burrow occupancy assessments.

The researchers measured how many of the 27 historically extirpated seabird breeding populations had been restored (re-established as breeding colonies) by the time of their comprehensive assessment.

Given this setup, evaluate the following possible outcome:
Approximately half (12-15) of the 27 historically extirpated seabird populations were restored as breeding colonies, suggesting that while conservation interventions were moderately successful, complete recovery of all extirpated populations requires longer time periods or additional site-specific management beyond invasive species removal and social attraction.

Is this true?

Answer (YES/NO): NO